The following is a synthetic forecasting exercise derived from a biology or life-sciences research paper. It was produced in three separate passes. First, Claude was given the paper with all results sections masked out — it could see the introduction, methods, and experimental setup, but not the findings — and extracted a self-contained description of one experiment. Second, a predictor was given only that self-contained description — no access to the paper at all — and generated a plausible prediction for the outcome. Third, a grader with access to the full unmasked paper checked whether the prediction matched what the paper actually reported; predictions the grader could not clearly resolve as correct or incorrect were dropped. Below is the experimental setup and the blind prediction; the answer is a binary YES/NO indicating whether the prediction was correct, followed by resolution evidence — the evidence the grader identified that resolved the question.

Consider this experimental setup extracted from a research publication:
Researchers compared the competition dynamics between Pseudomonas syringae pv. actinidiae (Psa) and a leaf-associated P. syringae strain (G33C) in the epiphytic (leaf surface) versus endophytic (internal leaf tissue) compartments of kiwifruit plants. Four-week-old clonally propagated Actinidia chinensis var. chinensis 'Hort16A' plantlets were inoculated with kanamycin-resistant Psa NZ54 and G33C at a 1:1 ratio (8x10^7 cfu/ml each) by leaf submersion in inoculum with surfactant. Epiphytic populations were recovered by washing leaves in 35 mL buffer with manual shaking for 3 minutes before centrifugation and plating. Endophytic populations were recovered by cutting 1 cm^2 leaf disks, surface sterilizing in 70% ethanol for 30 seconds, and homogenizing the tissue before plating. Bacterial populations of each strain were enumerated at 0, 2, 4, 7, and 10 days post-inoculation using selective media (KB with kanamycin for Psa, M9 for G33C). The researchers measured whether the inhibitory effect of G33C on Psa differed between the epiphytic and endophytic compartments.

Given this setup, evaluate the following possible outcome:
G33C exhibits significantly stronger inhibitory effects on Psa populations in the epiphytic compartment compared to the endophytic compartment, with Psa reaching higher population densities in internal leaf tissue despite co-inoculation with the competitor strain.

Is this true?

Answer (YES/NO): YES